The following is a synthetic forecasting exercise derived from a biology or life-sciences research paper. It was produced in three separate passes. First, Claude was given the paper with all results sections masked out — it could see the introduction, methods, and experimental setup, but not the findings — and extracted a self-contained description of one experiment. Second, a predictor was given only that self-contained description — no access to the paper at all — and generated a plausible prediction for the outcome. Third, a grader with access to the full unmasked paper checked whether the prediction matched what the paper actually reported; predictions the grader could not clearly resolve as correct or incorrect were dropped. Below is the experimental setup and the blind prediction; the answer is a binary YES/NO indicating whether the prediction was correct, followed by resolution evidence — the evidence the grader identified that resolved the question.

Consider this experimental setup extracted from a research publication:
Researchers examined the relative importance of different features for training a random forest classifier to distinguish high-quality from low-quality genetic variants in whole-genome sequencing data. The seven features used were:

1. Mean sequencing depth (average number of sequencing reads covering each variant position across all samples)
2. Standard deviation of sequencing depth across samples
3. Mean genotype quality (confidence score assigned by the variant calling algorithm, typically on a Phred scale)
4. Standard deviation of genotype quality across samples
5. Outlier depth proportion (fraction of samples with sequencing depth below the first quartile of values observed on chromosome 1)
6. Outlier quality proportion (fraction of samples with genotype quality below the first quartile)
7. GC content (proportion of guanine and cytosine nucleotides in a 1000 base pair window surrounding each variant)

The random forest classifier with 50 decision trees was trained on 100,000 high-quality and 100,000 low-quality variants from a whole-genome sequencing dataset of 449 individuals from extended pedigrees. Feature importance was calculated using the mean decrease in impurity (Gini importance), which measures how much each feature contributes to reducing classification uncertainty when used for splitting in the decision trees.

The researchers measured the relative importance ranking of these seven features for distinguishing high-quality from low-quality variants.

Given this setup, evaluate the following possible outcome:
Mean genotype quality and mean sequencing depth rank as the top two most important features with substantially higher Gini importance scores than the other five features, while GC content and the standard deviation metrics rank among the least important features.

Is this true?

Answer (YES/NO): NO